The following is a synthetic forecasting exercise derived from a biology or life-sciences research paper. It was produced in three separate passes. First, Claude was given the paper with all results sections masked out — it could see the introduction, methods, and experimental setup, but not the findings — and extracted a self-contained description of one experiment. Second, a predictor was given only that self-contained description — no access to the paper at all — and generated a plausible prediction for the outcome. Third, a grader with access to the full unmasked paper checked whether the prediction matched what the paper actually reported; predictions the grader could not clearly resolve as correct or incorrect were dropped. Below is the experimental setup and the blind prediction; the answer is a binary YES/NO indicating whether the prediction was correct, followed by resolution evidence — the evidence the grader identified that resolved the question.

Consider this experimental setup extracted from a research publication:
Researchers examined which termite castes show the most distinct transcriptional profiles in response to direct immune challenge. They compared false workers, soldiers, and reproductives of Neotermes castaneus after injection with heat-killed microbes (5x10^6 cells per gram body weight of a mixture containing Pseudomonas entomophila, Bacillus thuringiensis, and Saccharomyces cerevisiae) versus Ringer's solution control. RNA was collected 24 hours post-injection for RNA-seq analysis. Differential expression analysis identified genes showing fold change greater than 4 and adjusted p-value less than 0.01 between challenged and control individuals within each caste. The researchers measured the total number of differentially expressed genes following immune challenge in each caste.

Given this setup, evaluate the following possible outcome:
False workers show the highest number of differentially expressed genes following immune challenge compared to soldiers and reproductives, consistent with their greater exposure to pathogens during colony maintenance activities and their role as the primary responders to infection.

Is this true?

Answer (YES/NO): NO